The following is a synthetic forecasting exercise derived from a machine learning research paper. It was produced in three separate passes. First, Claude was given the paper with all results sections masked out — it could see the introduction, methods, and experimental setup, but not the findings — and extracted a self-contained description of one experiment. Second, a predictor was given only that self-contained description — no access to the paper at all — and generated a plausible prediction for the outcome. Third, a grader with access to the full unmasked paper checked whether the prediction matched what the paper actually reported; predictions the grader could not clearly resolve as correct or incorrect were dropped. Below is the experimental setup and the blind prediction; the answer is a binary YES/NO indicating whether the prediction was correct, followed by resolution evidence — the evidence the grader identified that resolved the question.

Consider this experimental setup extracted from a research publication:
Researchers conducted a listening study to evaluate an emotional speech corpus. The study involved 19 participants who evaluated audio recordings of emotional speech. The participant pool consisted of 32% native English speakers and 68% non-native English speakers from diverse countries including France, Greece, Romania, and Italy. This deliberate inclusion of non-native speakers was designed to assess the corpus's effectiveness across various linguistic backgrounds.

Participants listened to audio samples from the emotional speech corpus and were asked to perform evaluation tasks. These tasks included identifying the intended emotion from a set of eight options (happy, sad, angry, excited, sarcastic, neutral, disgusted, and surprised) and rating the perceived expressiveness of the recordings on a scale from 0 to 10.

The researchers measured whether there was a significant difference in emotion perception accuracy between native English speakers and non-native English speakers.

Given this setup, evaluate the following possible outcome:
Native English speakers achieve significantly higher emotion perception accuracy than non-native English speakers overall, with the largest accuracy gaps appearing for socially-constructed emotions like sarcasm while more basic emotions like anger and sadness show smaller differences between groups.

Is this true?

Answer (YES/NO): NO